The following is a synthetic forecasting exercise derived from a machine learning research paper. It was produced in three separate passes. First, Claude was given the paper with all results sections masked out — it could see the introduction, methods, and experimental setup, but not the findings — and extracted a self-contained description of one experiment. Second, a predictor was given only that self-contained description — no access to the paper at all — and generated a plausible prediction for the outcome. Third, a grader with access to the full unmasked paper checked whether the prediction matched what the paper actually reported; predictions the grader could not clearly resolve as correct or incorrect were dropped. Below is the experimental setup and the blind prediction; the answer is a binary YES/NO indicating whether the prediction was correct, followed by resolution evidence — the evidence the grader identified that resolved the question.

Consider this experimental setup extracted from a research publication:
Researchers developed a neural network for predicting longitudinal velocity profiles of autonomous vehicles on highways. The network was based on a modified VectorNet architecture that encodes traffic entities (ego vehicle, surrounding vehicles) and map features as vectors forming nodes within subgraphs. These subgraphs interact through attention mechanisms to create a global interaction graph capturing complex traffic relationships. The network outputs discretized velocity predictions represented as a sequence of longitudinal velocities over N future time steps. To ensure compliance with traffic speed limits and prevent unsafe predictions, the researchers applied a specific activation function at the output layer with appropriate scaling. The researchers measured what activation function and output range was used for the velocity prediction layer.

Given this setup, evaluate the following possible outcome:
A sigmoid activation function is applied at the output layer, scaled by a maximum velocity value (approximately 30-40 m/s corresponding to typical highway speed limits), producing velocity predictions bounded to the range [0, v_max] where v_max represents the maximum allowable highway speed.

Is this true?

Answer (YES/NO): NO